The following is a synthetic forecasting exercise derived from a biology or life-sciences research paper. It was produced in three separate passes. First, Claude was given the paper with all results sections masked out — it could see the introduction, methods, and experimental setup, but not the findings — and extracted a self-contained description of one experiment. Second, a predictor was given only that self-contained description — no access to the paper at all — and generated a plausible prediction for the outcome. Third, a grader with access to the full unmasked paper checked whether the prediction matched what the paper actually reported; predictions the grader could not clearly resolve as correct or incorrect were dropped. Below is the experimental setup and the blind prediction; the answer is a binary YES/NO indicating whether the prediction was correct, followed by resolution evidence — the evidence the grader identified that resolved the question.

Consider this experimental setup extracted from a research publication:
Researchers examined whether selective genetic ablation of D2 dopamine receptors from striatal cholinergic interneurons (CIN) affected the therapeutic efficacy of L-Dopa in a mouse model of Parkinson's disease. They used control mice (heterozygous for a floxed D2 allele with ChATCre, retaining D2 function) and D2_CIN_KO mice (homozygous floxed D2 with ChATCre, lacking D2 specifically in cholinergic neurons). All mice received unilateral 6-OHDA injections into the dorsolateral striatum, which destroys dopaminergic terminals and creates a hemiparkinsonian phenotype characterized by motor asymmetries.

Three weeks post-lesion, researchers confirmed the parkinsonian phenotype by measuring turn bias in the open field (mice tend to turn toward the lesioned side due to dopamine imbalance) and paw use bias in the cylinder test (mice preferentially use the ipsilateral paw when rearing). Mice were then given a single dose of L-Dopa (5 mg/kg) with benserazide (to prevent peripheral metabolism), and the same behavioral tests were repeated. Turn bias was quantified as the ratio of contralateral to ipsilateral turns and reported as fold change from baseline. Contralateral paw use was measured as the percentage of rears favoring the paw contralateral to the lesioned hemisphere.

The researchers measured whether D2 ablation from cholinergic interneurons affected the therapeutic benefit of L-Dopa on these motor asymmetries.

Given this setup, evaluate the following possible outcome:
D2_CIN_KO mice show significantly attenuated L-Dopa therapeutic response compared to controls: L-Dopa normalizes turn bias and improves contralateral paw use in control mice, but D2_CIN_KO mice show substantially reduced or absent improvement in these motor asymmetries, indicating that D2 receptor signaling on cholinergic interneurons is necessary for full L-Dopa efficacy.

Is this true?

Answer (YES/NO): NO